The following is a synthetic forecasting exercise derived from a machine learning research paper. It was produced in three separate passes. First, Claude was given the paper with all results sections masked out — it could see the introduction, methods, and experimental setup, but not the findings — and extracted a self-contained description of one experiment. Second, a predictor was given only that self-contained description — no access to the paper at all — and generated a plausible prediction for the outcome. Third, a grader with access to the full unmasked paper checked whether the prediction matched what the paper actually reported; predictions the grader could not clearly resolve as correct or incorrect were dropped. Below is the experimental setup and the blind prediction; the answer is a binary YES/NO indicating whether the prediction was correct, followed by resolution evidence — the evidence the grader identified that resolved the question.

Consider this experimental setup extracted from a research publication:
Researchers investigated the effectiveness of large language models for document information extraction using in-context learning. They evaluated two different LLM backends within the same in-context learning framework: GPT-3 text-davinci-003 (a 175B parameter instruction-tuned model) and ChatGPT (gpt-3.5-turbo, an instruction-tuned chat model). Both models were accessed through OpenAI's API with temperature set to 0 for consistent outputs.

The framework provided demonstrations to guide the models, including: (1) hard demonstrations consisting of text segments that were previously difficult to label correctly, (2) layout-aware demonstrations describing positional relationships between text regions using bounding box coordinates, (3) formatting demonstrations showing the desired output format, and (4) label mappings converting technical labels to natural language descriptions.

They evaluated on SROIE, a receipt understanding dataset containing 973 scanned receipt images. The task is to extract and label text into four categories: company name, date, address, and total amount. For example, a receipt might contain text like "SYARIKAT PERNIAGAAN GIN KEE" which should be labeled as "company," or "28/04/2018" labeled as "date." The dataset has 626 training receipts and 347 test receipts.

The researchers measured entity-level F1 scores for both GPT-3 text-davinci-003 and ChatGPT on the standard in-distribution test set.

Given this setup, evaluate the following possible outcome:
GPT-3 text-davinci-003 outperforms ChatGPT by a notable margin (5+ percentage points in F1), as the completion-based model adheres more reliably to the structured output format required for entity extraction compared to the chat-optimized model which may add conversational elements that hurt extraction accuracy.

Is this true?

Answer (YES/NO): YES